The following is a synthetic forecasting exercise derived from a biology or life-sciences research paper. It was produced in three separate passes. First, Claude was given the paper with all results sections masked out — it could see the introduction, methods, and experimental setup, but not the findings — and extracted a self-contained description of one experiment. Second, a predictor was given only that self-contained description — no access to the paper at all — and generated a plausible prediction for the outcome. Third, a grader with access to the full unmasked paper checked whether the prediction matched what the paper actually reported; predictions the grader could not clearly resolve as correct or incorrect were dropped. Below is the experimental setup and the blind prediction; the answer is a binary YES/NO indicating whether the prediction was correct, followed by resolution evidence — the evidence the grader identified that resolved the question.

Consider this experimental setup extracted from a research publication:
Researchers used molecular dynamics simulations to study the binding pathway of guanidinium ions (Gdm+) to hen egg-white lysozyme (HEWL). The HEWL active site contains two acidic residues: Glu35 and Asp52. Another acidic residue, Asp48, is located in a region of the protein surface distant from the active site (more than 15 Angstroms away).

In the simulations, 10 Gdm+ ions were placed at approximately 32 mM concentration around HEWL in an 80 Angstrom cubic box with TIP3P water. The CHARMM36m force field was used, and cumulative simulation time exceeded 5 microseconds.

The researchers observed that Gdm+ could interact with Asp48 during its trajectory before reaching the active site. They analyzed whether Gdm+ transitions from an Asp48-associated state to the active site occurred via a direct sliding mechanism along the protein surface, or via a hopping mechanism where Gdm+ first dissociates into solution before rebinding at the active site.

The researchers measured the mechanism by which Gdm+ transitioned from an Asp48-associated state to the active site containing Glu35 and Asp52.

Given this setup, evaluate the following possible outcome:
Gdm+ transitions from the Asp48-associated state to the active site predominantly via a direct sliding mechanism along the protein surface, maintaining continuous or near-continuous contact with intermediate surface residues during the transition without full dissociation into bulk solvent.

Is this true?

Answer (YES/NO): NO